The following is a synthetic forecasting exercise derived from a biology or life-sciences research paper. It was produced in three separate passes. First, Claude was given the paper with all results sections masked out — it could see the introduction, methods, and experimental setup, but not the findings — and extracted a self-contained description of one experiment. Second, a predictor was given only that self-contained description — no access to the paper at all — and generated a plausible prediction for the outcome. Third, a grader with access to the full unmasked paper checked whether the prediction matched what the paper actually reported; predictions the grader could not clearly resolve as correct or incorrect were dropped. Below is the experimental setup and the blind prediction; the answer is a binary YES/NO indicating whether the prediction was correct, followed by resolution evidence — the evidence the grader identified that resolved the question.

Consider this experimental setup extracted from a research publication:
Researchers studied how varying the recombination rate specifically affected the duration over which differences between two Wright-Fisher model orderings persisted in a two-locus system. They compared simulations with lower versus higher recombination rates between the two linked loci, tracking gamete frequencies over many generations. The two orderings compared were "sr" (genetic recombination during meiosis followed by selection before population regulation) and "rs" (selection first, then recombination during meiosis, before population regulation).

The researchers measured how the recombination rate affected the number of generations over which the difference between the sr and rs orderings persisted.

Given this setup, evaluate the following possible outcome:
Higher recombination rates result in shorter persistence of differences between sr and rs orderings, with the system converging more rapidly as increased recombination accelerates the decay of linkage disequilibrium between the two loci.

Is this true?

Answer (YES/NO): YES